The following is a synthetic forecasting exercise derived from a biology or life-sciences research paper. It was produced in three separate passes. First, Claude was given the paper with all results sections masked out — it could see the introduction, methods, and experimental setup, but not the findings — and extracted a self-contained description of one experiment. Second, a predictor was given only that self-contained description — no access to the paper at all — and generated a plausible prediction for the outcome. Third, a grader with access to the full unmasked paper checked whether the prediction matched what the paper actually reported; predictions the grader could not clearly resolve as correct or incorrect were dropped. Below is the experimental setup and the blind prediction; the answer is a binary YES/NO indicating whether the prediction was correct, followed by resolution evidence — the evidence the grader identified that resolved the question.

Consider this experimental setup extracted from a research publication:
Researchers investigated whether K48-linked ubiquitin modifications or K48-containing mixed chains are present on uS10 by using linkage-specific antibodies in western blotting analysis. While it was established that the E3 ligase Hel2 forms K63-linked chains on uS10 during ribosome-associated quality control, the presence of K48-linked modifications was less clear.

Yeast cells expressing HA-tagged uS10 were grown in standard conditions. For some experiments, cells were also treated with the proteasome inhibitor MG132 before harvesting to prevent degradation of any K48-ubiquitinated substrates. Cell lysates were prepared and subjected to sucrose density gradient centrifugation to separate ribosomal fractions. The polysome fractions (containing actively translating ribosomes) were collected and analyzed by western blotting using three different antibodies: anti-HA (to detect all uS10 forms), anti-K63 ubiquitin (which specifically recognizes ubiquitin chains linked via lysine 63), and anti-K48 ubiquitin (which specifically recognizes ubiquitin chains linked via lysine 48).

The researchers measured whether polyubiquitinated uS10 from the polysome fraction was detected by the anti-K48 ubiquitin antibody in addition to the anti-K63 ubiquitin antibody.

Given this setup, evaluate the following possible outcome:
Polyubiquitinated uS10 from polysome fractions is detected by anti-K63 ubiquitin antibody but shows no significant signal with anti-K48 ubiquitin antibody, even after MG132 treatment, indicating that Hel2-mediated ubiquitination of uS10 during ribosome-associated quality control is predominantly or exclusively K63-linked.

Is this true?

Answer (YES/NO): NO